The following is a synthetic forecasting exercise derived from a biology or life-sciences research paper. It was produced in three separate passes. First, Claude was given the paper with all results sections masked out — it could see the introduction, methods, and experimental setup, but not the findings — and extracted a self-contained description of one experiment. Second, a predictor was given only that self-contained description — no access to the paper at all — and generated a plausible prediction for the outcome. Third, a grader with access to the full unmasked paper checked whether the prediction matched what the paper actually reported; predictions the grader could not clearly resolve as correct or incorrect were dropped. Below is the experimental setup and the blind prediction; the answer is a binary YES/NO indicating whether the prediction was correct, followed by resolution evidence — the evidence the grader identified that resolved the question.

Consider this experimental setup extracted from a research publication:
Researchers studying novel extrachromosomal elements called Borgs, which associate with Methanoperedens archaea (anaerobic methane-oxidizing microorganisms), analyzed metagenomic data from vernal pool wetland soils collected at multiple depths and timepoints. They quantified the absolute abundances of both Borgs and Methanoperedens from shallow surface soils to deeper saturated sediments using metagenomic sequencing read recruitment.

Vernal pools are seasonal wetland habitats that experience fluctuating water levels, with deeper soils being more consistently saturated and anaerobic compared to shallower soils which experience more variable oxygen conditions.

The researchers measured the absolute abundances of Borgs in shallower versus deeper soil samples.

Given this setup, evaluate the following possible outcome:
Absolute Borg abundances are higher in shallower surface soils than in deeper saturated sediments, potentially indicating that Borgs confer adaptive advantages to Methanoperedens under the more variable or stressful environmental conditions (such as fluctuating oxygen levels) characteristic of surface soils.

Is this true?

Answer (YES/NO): NO